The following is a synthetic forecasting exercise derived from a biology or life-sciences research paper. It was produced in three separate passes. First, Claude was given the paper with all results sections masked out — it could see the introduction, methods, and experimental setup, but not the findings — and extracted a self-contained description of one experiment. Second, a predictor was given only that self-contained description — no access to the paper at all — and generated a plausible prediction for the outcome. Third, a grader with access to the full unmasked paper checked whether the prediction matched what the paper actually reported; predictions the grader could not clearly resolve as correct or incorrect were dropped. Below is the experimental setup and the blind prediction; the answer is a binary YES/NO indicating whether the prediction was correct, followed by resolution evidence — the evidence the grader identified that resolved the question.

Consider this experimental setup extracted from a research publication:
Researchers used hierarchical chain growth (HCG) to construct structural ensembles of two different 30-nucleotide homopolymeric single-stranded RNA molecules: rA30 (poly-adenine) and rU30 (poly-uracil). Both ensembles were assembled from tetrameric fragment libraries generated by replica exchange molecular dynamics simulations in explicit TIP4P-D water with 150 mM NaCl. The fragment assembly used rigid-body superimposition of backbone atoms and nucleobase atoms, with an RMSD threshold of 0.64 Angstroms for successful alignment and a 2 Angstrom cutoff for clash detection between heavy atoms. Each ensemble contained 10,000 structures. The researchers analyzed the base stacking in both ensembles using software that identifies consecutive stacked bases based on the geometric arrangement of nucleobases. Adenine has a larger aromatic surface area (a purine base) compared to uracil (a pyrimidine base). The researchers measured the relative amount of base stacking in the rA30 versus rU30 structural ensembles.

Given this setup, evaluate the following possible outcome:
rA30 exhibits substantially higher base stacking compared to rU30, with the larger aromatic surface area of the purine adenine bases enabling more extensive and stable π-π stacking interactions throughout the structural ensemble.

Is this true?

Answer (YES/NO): YES